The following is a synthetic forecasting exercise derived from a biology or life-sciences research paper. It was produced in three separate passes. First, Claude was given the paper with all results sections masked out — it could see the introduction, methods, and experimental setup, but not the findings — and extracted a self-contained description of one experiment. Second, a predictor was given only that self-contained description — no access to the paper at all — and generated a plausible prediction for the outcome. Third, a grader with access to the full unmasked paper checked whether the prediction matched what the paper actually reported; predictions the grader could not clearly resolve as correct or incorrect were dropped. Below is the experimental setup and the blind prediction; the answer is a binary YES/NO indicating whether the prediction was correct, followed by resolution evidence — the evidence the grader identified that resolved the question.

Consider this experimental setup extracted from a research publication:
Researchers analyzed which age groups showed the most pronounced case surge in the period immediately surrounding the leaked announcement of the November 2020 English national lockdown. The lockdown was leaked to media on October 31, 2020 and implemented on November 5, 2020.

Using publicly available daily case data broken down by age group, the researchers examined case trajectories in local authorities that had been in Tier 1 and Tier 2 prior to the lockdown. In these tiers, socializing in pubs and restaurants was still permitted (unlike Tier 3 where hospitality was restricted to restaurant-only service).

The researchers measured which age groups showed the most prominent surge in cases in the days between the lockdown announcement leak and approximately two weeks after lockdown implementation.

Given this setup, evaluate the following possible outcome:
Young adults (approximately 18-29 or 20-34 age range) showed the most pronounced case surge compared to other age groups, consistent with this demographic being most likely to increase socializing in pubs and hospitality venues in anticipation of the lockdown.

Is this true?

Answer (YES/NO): YES